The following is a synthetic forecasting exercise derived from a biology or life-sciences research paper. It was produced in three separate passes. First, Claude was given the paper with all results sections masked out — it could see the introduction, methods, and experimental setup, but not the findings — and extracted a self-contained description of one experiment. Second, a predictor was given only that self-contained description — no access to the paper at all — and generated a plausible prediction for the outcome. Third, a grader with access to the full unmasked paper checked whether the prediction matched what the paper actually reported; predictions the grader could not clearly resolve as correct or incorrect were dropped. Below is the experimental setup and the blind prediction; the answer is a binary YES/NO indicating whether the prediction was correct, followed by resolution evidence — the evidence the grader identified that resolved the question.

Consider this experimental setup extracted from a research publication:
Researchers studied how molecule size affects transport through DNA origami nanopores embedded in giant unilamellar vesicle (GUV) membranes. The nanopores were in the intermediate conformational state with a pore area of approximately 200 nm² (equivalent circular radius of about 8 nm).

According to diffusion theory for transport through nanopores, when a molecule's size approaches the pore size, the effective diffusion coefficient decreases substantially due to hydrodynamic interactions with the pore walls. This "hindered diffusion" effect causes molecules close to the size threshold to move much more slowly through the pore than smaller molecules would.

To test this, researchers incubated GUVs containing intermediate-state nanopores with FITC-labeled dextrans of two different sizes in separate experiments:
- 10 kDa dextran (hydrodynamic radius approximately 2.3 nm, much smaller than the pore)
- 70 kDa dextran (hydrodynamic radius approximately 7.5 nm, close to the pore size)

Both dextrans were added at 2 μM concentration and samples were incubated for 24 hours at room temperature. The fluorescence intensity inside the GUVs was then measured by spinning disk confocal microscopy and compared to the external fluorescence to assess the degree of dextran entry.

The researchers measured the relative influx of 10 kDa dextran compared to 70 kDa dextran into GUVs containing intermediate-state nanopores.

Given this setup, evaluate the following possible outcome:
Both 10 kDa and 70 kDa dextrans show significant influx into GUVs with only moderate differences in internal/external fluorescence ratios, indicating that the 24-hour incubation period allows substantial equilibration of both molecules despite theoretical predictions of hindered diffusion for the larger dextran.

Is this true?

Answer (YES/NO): NO